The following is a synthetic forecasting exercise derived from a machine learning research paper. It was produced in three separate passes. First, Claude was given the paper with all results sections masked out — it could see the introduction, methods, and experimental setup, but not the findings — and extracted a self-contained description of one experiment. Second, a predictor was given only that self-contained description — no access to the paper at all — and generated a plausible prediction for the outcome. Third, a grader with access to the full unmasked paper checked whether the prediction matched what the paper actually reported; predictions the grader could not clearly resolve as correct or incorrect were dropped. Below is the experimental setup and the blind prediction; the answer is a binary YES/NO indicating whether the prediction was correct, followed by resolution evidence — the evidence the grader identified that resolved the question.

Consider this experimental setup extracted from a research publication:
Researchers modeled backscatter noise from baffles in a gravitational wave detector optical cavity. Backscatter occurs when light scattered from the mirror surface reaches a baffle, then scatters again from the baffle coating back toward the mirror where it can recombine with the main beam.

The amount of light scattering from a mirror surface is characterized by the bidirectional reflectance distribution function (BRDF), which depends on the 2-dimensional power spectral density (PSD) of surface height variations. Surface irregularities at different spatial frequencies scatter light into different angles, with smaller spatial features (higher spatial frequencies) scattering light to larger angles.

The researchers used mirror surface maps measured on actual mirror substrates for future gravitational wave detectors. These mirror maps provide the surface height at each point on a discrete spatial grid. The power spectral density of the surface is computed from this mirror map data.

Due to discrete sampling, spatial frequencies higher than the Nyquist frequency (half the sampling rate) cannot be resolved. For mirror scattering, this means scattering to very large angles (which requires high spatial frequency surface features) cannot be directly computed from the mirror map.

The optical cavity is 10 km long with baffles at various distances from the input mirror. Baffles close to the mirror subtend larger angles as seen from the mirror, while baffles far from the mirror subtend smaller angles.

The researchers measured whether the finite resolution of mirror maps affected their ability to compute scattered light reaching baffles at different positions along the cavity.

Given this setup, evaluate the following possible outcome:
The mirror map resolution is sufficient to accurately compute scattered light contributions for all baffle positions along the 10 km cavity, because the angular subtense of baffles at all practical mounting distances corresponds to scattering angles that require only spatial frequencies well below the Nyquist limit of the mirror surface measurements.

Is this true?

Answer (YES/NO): NO